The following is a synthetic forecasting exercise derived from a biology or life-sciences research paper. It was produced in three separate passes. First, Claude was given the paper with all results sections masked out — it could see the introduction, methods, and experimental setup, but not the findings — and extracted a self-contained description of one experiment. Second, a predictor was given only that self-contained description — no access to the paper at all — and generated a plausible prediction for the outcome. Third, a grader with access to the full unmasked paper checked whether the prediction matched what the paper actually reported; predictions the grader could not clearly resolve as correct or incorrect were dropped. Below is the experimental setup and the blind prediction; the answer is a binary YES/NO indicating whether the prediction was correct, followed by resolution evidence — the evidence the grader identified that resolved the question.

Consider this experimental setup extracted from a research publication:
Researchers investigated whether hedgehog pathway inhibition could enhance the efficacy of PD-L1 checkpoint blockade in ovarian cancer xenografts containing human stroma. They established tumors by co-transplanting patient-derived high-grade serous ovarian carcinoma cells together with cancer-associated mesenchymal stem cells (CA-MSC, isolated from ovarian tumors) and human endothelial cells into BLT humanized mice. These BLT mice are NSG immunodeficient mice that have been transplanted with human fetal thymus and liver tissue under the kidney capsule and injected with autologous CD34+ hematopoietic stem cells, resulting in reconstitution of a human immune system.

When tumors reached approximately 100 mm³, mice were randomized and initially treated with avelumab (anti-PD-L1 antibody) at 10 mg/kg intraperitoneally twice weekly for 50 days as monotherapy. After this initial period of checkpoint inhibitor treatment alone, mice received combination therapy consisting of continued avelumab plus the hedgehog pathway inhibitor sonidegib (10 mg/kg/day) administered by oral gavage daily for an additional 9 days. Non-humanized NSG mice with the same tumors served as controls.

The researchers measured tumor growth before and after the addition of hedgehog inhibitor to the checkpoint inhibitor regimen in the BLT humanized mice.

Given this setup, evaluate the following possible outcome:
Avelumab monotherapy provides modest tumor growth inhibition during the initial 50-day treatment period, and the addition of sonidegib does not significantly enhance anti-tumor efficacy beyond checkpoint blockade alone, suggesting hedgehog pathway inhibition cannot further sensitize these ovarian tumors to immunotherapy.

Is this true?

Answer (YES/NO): NO